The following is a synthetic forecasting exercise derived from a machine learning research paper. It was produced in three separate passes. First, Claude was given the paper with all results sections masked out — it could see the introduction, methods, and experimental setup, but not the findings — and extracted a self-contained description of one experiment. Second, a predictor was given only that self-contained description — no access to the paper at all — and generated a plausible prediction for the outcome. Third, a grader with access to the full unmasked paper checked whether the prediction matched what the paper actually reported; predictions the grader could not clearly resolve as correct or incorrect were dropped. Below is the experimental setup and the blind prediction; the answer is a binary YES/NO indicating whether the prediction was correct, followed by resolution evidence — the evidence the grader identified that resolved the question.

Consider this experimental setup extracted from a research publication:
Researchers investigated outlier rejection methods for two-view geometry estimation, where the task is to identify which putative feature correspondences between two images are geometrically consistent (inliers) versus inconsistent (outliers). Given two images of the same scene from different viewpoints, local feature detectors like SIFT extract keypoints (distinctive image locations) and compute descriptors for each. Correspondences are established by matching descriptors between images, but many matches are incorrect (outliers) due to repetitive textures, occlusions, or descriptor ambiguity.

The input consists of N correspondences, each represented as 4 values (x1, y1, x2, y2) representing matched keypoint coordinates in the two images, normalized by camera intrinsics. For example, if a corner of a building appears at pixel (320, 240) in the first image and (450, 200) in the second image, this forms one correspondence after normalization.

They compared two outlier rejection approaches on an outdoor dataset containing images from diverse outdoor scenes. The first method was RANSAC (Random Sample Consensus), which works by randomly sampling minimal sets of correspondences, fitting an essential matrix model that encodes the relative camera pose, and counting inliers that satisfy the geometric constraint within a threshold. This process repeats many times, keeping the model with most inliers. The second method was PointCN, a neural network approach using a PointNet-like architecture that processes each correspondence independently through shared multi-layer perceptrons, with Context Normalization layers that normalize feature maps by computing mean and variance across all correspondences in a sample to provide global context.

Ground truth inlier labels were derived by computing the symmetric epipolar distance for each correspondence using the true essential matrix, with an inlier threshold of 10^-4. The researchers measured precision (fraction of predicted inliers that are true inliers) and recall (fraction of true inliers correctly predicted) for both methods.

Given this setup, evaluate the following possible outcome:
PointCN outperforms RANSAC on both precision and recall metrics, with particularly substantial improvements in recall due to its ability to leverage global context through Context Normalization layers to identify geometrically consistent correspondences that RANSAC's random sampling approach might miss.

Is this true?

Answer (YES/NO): YES